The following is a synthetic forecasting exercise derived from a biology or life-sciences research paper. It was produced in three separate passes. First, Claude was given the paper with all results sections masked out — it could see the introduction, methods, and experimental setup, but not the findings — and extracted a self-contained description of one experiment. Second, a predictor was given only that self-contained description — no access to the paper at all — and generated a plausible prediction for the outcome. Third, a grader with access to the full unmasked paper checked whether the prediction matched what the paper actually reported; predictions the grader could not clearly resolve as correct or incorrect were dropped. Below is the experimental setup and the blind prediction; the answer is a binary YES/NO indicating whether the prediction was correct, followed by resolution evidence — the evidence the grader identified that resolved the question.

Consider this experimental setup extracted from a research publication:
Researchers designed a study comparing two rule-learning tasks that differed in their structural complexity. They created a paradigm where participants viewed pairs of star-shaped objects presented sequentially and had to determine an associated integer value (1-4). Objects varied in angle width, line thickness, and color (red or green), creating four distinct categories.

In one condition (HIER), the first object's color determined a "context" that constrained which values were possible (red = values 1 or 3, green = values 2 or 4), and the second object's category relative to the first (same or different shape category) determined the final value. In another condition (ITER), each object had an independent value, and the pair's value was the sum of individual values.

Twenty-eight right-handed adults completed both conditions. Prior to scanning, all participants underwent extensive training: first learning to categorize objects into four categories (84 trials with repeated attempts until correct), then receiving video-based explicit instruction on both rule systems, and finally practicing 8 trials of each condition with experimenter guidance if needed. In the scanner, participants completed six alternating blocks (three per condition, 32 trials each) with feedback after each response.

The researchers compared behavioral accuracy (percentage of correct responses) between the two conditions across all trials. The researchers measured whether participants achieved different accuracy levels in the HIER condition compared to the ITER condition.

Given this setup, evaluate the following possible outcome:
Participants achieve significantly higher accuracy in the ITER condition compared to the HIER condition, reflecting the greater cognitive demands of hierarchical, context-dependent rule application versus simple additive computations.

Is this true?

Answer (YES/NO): NO